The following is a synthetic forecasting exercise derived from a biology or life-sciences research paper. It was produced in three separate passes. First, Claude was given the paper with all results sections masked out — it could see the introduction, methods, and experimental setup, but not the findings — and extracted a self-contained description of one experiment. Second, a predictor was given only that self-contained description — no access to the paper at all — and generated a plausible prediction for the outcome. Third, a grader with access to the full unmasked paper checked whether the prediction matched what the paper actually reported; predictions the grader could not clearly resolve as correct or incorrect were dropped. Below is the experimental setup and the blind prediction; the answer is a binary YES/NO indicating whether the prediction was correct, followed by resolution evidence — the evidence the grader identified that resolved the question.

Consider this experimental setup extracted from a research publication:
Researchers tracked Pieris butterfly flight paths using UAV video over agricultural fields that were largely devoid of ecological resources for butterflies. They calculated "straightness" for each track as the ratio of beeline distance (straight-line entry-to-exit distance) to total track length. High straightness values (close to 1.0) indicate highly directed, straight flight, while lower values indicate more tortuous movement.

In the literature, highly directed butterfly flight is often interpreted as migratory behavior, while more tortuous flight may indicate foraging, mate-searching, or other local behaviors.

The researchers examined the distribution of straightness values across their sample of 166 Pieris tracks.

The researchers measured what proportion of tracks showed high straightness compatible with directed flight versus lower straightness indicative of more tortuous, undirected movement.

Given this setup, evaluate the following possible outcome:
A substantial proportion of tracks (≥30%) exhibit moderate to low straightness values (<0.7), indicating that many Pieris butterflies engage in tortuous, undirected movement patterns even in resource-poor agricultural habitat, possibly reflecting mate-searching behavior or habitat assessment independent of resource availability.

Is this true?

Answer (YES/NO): NO